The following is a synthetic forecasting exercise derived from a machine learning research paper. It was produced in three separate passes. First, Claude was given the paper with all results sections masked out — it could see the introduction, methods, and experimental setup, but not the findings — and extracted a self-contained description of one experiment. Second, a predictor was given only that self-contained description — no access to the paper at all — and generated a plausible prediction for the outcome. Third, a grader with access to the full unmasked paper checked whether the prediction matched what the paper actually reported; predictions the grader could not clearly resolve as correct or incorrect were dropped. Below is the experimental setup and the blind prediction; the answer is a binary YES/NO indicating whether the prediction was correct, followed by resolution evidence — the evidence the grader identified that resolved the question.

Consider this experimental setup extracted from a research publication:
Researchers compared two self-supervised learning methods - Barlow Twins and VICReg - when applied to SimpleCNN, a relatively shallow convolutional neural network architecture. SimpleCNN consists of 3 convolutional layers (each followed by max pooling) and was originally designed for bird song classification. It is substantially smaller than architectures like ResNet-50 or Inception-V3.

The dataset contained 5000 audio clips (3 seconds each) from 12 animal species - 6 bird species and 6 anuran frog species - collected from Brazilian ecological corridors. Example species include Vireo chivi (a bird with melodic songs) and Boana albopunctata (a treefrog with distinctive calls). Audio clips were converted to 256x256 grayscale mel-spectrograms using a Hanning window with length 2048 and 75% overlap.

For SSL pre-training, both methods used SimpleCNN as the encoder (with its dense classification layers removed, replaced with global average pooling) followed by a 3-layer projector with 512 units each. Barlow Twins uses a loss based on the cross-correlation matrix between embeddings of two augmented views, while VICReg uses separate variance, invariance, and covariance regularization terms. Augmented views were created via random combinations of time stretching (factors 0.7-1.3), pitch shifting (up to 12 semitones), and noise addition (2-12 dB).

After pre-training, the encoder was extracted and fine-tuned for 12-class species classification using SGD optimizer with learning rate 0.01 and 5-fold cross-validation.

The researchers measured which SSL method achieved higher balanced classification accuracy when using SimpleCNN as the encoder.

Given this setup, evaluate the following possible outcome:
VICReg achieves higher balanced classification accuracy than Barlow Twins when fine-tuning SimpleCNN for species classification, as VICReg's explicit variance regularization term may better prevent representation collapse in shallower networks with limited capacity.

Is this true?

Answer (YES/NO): YES